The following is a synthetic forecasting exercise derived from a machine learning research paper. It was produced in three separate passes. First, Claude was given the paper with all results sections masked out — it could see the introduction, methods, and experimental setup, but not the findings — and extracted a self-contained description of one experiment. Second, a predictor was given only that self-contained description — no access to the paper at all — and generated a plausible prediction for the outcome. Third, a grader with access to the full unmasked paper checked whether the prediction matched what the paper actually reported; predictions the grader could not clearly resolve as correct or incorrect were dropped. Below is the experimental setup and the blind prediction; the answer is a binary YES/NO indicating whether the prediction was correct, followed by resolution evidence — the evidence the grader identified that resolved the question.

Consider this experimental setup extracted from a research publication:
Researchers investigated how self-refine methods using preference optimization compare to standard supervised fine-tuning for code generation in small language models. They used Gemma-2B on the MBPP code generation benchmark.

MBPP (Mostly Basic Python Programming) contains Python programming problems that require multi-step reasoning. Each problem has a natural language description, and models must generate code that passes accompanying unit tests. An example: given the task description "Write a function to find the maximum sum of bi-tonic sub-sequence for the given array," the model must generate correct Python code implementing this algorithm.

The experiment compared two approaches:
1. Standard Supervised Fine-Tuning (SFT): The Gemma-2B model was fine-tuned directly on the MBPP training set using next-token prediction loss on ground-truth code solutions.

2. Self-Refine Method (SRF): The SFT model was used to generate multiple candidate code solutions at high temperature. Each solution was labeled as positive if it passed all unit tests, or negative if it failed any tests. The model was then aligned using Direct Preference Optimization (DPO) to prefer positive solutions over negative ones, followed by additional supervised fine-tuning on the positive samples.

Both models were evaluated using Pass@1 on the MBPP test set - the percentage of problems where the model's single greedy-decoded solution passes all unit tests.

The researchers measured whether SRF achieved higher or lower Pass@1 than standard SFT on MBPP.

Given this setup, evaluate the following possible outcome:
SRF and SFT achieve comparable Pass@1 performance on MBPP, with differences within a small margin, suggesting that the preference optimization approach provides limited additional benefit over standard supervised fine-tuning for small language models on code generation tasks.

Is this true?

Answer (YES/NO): NO